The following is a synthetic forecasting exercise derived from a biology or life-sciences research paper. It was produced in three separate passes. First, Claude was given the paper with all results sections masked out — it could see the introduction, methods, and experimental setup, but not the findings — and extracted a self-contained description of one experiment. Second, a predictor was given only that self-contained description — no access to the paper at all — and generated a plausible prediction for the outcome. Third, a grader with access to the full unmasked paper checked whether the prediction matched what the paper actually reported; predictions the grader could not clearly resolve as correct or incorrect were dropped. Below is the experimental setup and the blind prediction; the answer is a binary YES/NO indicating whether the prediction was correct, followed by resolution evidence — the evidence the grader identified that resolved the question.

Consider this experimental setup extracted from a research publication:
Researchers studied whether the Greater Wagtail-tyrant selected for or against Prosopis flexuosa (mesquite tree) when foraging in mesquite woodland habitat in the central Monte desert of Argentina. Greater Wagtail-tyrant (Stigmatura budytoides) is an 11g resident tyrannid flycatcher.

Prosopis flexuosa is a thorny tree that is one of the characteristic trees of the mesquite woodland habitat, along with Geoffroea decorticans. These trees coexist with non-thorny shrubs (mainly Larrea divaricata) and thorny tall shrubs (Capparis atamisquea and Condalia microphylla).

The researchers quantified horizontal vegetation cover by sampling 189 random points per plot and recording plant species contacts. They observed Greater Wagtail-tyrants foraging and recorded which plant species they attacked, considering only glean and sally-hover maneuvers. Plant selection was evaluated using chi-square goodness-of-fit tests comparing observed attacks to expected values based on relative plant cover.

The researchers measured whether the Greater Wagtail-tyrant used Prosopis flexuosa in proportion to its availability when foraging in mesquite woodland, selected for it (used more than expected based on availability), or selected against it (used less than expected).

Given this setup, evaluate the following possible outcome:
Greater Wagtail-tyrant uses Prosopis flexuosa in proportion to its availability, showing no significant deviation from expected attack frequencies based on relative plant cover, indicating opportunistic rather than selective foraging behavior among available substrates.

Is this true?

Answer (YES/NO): NO